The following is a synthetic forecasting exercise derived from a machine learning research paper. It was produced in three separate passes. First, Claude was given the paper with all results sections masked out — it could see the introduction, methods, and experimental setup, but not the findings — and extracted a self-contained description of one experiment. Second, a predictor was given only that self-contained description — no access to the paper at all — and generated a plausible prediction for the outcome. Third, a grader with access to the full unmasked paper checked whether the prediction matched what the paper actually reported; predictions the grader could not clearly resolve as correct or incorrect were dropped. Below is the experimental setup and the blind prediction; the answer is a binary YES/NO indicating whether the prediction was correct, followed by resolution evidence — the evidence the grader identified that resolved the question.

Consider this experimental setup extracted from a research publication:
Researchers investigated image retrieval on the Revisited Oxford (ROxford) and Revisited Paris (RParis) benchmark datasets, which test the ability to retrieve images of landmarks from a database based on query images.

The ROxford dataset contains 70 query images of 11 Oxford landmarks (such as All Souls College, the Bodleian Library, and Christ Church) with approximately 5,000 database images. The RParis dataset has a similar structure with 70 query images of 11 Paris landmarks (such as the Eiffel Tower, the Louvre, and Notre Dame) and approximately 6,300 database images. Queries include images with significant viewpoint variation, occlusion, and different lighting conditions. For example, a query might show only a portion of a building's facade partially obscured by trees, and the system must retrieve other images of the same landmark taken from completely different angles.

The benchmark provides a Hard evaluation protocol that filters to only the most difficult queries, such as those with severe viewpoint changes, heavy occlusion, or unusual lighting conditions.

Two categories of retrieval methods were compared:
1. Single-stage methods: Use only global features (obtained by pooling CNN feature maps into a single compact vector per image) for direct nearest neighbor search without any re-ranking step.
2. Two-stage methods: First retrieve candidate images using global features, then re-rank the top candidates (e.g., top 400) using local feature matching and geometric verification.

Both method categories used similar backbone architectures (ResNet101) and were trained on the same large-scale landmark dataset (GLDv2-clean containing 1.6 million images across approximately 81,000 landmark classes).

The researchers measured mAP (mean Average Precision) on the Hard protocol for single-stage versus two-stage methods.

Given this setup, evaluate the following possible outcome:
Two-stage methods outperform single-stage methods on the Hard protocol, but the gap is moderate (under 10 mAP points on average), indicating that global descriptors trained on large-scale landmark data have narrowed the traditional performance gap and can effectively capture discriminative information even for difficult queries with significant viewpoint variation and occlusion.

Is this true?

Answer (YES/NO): YES